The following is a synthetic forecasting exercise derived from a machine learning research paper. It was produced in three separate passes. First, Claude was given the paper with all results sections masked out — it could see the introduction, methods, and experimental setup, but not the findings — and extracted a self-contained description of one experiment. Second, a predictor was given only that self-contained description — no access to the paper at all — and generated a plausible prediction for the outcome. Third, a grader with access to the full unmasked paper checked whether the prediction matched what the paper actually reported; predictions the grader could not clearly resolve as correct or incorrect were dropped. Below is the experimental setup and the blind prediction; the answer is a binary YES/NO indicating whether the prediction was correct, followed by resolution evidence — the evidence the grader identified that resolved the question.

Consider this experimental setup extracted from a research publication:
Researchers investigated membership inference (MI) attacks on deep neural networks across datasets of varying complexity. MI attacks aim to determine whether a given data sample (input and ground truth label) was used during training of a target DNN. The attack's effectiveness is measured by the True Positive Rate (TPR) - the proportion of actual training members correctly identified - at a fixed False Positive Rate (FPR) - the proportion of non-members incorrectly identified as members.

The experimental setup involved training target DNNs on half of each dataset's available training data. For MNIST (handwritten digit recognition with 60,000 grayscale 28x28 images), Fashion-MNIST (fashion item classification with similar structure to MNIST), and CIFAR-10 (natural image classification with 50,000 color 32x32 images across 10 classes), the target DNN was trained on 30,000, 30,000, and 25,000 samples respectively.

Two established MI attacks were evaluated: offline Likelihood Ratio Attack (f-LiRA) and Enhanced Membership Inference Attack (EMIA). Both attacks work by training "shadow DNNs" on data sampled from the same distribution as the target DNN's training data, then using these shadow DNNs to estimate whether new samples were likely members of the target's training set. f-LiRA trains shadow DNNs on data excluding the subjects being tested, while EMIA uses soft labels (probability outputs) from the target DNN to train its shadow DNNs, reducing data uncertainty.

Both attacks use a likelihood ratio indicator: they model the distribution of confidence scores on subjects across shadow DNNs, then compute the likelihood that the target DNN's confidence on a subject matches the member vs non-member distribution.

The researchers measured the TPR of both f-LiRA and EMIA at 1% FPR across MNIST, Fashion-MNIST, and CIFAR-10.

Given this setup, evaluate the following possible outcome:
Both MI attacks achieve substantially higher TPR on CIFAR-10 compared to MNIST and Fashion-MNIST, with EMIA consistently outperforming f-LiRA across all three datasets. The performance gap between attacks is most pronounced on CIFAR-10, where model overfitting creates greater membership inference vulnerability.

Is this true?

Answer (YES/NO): NO